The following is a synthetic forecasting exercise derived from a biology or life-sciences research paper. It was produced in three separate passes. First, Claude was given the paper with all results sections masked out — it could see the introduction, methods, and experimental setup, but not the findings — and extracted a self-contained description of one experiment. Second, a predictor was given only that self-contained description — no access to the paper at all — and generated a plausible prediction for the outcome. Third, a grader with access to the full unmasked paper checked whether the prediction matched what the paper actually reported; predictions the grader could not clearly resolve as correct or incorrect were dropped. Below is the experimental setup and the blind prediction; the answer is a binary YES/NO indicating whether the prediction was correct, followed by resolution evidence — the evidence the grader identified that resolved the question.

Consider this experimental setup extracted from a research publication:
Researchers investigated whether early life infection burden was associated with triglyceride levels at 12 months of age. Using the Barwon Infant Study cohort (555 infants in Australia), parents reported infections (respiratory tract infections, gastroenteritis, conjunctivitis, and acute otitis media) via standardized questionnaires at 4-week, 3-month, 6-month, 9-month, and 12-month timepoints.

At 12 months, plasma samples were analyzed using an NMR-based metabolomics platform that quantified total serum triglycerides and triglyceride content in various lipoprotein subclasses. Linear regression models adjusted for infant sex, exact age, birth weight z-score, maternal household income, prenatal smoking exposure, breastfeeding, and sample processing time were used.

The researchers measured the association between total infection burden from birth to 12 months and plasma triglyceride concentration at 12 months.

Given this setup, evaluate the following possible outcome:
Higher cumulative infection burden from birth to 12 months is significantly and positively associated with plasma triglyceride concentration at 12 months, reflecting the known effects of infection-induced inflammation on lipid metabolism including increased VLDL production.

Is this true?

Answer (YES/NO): YES